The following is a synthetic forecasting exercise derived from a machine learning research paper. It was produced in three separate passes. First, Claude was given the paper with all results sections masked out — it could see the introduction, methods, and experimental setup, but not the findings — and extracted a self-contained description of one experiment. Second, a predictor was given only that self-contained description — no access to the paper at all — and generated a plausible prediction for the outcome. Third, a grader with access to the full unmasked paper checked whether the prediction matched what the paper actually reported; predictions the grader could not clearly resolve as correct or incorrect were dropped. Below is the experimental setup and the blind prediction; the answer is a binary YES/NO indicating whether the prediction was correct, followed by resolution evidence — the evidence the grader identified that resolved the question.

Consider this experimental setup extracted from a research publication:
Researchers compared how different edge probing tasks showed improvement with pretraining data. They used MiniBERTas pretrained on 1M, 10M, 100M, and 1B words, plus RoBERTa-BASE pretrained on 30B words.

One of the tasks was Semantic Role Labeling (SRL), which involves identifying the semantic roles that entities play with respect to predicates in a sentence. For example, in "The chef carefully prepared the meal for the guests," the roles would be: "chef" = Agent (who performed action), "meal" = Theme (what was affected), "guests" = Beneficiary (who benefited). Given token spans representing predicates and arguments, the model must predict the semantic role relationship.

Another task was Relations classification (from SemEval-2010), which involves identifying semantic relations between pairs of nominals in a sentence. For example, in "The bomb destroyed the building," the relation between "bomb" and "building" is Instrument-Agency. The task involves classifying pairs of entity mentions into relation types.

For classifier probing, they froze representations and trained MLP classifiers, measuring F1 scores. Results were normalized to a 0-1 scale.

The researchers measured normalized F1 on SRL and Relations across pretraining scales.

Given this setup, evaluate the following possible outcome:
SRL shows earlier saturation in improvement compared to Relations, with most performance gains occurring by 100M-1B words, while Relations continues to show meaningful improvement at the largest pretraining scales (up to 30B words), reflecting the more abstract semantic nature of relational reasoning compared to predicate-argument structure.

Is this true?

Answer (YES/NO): NO